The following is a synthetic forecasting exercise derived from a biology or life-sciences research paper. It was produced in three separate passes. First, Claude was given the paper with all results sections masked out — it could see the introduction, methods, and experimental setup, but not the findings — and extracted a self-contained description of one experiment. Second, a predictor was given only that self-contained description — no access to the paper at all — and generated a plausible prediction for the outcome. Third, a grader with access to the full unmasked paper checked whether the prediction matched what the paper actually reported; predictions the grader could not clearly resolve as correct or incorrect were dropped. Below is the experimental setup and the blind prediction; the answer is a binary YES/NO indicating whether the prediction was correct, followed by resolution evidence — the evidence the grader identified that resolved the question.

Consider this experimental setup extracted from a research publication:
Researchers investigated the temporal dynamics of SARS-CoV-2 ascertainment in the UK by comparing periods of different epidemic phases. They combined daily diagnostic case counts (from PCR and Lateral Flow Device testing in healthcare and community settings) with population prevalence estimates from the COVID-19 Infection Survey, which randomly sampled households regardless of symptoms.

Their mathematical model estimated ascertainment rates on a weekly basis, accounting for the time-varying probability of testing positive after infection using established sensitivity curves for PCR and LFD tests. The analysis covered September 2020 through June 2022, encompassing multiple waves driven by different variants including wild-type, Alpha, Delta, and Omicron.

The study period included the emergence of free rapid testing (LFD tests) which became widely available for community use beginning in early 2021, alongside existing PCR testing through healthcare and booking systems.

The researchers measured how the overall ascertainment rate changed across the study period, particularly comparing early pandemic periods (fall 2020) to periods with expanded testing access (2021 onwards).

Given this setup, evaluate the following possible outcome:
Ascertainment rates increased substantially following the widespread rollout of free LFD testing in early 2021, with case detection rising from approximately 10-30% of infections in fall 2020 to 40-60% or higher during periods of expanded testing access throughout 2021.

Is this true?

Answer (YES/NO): NO